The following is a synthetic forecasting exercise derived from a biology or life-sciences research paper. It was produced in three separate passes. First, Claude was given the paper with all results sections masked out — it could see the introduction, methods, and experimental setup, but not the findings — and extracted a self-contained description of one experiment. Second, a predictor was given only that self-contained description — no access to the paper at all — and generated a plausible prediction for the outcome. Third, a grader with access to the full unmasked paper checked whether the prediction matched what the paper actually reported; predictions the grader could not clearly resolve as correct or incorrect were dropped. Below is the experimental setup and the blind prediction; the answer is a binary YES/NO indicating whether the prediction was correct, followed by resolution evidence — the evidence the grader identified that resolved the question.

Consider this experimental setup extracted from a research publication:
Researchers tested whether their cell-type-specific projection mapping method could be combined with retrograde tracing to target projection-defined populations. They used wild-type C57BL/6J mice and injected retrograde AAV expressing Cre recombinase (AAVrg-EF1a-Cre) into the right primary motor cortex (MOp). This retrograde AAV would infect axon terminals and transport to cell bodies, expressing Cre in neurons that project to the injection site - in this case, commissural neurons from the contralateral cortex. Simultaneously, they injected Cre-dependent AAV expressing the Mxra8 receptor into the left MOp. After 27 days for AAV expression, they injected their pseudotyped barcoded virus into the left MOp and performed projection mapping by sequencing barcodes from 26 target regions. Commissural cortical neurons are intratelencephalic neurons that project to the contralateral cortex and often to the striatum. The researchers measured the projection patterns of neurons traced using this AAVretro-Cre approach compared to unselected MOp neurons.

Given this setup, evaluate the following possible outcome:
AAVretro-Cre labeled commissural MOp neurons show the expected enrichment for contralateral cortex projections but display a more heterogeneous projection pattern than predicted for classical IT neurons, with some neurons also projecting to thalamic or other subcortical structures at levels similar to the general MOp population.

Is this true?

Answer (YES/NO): NO